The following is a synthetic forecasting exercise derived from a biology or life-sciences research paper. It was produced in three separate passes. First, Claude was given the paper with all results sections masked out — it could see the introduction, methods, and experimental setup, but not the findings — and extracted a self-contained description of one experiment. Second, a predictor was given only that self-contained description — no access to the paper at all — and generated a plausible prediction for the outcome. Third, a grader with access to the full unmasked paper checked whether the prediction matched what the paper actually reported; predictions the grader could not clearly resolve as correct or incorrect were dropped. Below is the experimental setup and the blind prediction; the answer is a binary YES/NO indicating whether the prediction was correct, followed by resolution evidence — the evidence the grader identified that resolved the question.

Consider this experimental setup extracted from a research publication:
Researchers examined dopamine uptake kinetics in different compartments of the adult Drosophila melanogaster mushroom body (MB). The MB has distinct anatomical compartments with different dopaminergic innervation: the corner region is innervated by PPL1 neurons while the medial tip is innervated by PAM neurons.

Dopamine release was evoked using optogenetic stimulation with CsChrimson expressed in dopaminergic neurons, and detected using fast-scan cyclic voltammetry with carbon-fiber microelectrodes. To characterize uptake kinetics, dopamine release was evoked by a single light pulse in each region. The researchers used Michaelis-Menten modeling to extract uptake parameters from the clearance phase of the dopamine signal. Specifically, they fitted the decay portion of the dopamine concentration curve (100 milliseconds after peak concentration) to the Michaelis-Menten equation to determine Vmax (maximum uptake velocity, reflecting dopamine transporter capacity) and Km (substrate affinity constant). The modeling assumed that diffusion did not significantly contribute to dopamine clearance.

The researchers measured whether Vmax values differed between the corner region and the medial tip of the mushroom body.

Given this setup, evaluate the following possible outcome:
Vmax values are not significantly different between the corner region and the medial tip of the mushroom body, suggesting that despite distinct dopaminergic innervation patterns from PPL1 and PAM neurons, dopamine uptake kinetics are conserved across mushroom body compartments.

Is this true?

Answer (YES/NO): NO